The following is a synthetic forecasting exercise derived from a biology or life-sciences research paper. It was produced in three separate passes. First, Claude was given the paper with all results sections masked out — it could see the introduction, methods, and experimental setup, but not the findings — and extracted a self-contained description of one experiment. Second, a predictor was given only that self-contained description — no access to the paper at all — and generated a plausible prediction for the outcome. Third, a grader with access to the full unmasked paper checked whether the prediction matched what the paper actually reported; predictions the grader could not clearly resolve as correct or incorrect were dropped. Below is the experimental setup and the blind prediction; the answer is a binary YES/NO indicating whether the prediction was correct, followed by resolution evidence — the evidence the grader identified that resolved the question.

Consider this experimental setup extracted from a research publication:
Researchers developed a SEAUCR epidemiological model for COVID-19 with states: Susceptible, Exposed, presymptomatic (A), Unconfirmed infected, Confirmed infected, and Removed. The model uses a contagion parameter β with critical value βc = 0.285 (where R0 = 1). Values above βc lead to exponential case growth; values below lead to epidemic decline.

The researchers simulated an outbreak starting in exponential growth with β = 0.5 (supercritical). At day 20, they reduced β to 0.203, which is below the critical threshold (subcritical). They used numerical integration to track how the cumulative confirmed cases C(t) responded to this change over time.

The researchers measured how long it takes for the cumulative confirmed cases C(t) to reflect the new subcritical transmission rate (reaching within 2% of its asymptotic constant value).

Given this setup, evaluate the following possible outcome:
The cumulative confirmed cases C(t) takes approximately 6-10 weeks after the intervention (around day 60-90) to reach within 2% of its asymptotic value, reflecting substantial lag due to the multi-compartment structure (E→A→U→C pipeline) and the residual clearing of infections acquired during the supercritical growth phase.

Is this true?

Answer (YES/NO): YES